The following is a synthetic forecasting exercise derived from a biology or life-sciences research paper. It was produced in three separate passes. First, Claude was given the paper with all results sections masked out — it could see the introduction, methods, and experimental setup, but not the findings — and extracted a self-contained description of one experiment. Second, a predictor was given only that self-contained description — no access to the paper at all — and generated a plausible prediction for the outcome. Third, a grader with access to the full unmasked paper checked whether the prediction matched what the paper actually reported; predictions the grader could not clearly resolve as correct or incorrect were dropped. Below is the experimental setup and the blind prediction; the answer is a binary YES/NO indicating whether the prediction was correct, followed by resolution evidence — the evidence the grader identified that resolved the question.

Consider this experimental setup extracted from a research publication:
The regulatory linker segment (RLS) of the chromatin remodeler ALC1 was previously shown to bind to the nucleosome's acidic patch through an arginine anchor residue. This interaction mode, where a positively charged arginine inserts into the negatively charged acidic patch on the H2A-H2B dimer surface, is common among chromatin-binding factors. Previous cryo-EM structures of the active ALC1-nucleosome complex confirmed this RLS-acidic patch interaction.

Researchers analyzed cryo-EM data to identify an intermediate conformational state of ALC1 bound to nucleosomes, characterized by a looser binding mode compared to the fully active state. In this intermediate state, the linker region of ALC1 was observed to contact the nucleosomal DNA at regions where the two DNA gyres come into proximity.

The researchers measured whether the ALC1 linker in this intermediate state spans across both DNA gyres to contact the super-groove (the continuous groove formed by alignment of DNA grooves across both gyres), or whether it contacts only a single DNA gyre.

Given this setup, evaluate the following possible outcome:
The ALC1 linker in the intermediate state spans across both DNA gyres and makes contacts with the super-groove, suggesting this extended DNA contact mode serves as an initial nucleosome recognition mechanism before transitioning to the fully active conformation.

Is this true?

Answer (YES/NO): YES